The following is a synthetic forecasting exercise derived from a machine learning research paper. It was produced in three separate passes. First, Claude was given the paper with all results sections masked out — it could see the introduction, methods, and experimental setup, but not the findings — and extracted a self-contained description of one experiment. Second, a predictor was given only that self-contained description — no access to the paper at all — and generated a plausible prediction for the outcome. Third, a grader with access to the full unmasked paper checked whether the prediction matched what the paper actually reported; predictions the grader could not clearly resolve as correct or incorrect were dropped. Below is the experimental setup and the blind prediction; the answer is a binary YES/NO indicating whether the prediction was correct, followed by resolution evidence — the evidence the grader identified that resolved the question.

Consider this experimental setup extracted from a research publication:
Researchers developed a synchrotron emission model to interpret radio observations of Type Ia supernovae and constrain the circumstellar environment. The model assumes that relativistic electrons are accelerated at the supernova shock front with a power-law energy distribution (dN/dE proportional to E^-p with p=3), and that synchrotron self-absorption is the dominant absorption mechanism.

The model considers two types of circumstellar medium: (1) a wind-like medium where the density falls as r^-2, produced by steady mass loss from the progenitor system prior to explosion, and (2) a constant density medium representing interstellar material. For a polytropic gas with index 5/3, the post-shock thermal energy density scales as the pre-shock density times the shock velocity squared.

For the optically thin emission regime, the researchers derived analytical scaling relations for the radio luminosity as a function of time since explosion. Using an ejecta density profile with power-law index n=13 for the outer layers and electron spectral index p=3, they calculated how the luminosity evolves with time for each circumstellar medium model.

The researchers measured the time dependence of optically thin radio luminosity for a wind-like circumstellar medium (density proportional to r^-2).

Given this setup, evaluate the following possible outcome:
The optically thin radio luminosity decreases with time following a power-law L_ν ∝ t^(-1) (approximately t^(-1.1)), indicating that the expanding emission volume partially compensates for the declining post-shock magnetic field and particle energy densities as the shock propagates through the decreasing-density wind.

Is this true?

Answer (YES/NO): NO